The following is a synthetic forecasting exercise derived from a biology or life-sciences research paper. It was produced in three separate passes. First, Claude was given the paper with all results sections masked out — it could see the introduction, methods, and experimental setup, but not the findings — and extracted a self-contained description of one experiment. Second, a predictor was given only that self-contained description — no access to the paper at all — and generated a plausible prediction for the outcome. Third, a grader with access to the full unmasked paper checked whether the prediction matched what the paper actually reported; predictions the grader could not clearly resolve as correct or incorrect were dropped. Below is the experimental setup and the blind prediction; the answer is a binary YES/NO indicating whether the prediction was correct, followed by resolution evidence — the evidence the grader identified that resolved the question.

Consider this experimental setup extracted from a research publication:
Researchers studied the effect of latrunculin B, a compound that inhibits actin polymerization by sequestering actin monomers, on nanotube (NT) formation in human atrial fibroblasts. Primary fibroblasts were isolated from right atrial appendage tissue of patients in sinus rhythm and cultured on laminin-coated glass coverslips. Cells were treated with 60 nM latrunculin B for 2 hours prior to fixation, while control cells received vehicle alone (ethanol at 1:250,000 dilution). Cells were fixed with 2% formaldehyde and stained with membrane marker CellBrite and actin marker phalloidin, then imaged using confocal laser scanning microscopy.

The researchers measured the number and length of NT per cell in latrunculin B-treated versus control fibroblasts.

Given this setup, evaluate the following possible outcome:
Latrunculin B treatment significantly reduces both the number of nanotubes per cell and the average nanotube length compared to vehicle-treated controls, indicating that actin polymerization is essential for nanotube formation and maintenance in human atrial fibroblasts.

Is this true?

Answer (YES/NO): YES